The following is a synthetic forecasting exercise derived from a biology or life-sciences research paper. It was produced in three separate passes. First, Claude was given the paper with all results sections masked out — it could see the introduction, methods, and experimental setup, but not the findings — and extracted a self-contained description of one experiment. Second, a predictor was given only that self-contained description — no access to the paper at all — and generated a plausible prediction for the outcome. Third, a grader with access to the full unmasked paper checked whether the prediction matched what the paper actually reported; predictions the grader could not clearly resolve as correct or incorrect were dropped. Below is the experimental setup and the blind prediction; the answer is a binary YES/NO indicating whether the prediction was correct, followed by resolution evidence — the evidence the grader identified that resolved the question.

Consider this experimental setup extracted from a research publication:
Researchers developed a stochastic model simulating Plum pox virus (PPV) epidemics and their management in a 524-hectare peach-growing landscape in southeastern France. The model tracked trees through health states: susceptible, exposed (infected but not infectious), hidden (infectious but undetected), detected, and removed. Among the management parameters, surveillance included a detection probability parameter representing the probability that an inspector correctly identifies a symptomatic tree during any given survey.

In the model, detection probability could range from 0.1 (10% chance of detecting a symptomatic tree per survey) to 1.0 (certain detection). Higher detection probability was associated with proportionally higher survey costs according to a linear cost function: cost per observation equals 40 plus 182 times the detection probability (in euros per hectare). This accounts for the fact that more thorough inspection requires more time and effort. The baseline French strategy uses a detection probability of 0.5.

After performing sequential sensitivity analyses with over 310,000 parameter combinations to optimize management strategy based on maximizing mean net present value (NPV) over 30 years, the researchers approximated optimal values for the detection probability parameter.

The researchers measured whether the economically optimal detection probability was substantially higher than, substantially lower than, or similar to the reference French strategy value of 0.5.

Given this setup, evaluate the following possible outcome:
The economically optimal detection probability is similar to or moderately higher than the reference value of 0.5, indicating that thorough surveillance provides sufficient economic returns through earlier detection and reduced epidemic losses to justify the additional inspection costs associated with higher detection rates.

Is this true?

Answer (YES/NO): YES